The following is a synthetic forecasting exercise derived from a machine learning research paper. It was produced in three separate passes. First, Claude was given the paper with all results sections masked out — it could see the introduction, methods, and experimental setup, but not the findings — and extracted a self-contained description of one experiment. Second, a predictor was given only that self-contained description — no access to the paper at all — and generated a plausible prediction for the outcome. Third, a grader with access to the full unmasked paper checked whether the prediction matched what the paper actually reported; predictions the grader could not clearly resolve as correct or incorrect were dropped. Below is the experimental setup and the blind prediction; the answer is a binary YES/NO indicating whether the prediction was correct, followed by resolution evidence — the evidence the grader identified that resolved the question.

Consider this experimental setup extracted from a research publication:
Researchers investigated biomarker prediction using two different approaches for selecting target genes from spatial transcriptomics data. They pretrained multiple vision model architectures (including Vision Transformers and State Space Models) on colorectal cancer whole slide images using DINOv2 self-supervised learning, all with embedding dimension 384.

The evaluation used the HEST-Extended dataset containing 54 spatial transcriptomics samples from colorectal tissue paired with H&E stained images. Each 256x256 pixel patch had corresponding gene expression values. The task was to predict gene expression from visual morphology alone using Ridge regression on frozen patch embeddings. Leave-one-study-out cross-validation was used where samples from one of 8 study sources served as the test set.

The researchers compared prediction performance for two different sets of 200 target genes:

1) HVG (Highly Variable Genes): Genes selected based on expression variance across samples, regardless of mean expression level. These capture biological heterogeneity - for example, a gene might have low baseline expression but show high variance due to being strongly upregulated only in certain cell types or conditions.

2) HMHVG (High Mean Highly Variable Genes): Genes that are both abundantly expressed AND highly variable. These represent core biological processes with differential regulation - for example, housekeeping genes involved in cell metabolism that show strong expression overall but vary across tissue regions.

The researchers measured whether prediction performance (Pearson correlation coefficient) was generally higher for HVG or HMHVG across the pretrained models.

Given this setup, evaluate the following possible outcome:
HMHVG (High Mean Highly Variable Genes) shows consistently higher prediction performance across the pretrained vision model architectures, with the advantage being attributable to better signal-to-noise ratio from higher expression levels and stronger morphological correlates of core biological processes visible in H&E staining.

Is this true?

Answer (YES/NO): YES